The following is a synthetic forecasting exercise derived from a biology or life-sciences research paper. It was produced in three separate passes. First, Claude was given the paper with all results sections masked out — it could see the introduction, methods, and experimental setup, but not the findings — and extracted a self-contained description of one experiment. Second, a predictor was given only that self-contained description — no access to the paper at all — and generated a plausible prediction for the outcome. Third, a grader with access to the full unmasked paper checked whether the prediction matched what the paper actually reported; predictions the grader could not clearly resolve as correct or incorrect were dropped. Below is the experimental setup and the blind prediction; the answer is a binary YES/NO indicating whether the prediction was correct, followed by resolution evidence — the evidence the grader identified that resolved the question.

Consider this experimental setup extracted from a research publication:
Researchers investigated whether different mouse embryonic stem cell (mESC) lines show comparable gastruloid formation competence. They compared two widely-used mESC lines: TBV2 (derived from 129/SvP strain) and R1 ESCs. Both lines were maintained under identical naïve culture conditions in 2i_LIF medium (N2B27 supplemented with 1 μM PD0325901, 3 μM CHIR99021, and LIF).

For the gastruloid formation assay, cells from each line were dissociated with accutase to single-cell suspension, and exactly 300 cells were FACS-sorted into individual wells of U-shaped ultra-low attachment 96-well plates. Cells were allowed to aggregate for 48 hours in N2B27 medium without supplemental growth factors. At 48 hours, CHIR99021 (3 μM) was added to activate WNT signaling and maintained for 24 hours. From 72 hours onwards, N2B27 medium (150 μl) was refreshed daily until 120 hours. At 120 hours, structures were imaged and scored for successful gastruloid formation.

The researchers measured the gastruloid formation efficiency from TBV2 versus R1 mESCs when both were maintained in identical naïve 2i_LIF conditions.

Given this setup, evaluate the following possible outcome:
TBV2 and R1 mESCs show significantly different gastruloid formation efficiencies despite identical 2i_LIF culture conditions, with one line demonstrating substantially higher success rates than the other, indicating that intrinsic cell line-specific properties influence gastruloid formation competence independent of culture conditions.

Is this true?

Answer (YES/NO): NO